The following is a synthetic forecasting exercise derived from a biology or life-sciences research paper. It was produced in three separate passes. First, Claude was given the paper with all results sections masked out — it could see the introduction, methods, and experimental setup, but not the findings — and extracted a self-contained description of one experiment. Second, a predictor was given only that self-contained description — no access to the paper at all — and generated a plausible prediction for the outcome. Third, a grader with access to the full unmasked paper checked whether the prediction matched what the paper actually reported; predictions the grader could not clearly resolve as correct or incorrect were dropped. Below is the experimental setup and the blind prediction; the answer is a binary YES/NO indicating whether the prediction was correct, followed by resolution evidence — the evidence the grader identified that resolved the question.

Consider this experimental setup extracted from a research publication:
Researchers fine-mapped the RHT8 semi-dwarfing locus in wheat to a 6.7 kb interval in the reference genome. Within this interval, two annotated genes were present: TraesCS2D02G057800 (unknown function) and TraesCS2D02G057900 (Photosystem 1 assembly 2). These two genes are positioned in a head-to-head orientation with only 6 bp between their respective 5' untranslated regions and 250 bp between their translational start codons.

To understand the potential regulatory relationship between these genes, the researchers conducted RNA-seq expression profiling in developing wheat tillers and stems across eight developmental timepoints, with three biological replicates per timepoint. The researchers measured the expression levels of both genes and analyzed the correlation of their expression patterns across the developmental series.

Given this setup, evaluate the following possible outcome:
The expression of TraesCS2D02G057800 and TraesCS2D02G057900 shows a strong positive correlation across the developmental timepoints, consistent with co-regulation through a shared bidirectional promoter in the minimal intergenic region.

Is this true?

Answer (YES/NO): NO